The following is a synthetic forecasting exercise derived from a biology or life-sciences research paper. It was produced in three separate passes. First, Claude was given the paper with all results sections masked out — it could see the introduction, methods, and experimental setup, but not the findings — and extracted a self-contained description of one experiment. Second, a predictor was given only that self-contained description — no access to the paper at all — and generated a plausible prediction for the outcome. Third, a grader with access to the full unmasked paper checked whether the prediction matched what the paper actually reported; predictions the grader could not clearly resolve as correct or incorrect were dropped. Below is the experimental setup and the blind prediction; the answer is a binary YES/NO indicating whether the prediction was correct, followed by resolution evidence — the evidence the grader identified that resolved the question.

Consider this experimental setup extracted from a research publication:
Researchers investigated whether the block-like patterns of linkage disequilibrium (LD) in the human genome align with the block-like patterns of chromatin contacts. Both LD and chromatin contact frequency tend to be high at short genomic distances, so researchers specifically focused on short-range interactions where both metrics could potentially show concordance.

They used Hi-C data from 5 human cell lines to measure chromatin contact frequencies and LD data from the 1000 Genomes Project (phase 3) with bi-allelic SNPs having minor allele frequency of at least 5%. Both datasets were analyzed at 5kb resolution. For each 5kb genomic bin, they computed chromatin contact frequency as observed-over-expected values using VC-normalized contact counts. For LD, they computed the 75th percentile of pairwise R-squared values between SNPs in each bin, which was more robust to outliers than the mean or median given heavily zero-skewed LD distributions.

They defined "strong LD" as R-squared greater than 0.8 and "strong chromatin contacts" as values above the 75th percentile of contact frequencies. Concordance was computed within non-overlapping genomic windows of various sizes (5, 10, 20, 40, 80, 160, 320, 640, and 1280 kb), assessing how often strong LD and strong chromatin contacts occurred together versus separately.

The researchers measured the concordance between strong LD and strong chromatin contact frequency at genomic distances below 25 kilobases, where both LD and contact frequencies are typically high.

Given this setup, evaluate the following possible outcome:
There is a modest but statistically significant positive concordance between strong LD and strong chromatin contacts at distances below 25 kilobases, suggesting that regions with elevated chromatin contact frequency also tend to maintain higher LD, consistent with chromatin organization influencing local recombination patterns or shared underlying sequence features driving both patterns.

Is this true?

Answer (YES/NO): NO